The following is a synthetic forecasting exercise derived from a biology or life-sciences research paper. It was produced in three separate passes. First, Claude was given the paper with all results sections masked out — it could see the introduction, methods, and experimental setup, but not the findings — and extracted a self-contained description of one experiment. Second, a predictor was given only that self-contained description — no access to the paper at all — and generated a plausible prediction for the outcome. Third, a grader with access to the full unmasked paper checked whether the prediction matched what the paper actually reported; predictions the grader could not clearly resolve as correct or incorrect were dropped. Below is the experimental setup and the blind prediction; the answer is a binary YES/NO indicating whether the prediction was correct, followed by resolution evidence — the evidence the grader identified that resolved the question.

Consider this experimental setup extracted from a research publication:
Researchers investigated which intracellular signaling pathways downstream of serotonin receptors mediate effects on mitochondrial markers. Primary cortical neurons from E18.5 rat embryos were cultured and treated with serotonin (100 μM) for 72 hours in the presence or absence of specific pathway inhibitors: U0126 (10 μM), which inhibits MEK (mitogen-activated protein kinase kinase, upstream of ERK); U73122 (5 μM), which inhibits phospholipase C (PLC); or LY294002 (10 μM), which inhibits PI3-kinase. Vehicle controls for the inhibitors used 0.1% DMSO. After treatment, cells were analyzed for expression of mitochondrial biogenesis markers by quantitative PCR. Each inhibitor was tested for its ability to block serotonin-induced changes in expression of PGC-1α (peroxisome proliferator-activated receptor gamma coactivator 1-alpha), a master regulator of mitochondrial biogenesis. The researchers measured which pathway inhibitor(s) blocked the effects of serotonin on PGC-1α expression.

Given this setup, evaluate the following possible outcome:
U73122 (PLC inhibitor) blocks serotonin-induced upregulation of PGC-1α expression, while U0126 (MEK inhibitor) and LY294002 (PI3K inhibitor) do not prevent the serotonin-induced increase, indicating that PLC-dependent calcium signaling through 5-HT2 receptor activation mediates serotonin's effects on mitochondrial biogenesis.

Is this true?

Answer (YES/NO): NO